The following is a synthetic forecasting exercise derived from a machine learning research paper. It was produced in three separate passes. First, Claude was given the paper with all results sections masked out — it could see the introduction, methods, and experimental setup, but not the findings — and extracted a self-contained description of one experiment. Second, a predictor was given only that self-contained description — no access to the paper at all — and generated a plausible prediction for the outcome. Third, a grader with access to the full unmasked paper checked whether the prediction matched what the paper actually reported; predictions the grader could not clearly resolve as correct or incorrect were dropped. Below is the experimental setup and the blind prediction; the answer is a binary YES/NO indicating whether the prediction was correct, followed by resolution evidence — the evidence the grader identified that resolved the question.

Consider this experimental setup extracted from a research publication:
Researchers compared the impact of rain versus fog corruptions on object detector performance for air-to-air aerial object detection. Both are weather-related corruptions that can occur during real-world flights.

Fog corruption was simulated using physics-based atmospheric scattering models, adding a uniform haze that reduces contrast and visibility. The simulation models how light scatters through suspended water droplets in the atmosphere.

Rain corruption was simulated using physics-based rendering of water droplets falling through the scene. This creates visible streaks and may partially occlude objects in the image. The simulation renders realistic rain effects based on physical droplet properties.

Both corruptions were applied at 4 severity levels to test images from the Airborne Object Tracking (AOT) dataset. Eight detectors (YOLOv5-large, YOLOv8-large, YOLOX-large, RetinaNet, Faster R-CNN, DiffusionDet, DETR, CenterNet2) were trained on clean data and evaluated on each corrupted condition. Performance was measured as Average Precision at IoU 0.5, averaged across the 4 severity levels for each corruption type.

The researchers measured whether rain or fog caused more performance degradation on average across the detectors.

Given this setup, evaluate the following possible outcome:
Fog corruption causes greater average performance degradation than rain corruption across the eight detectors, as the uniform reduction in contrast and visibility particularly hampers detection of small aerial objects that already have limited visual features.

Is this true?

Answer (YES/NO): NO